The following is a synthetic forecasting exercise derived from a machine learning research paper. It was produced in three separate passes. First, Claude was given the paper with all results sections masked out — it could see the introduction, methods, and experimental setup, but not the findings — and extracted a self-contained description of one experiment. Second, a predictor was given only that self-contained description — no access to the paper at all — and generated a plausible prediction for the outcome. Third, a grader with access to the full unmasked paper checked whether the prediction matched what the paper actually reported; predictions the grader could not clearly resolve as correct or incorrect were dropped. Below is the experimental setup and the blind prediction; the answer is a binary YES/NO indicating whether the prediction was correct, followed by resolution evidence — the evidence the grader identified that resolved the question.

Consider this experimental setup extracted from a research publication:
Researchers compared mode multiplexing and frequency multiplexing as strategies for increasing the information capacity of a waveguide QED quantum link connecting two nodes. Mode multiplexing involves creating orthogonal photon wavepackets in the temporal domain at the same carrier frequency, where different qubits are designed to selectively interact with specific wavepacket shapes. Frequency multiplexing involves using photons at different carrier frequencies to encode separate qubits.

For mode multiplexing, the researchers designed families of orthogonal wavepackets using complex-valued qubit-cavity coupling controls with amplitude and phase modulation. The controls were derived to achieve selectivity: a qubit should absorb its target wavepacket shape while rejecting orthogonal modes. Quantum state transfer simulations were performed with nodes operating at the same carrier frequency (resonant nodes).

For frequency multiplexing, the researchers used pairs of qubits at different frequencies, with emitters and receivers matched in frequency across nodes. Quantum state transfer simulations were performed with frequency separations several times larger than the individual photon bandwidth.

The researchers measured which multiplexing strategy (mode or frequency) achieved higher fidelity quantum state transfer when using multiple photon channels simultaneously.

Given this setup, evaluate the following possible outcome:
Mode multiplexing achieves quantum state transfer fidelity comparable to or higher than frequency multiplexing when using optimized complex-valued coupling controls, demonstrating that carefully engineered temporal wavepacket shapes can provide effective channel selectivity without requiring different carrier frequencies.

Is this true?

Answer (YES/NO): NO